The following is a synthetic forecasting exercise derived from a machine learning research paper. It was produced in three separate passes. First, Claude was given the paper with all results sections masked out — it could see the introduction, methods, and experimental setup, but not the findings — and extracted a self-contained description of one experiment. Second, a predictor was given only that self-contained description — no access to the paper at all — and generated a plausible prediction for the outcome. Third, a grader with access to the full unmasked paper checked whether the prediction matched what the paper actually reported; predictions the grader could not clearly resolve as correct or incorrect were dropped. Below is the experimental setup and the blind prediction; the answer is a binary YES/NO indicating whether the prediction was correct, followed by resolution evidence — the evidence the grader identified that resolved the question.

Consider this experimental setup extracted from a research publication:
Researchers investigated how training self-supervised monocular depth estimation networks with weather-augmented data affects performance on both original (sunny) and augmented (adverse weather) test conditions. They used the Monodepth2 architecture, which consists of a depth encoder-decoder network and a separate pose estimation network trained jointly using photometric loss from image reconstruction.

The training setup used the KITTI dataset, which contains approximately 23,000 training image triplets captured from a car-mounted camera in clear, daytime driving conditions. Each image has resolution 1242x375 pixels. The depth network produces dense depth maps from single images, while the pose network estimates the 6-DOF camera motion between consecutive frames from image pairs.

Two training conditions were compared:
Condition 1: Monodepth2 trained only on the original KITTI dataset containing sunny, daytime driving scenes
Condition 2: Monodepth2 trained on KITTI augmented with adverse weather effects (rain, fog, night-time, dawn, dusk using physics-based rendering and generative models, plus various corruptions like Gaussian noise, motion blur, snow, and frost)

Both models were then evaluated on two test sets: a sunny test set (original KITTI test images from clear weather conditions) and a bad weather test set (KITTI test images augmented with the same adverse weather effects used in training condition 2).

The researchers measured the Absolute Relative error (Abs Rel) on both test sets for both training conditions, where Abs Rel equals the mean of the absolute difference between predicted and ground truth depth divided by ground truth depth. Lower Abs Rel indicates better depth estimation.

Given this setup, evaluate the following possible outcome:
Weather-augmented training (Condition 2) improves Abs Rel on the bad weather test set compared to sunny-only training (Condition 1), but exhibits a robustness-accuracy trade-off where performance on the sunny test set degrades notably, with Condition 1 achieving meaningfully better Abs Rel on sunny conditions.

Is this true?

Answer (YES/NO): NO